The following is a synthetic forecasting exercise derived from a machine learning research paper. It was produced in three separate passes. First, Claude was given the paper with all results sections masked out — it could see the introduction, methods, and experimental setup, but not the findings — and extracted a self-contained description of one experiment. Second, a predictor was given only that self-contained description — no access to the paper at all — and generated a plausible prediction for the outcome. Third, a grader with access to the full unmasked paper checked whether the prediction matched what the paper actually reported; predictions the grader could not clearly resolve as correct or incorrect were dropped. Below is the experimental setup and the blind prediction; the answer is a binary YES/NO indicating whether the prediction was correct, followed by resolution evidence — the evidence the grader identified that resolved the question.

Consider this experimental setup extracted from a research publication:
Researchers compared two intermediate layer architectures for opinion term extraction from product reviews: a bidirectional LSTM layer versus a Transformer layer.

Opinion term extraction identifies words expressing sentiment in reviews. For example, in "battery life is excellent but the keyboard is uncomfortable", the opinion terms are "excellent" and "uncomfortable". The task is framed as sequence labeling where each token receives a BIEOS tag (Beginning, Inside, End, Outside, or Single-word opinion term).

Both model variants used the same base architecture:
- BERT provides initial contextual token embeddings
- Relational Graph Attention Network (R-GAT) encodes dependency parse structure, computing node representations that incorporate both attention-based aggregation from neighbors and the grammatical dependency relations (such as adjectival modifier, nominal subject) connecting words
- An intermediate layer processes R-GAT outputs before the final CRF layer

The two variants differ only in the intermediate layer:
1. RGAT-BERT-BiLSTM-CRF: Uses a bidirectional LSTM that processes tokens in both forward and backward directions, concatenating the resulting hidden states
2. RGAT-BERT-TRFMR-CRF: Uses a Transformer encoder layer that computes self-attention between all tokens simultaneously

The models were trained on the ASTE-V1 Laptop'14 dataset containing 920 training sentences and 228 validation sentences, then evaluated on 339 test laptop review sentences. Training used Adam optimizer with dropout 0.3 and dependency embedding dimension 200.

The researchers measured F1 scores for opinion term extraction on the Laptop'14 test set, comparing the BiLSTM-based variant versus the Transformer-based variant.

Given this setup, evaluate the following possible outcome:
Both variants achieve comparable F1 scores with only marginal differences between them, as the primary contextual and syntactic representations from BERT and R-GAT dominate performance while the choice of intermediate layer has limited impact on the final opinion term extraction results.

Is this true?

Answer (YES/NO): NO